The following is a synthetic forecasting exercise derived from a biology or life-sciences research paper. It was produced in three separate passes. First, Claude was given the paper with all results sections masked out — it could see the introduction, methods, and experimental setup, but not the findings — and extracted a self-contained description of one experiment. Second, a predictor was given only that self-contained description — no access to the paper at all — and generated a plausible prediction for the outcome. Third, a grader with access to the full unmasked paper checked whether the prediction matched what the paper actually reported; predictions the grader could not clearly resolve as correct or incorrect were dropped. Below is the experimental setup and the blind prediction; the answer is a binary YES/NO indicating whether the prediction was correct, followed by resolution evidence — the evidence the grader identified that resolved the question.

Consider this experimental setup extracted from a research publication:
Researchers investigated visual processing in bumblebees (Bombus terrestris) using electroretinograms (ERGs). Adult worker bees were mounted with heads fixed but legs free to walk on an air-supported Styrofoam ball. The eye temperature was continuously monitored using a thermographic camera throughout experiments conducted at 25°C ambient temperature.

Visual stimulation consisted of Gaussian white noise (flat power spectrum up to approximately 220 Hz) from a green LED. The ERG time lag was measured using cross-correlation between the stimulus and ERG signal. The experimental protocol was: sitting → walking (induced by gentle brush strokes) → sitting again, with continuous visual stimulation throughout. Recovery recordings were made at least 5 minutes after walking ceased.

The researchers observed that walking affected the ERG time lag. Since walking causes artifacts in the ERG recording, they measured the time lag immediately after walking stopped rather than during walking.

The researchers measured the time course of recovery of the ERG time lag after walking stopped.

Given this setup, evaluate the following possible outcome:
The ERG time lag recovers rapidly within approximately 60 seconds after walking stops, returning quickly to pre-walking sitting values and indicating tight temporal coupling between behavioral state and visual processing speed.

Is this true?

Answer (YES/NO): NO